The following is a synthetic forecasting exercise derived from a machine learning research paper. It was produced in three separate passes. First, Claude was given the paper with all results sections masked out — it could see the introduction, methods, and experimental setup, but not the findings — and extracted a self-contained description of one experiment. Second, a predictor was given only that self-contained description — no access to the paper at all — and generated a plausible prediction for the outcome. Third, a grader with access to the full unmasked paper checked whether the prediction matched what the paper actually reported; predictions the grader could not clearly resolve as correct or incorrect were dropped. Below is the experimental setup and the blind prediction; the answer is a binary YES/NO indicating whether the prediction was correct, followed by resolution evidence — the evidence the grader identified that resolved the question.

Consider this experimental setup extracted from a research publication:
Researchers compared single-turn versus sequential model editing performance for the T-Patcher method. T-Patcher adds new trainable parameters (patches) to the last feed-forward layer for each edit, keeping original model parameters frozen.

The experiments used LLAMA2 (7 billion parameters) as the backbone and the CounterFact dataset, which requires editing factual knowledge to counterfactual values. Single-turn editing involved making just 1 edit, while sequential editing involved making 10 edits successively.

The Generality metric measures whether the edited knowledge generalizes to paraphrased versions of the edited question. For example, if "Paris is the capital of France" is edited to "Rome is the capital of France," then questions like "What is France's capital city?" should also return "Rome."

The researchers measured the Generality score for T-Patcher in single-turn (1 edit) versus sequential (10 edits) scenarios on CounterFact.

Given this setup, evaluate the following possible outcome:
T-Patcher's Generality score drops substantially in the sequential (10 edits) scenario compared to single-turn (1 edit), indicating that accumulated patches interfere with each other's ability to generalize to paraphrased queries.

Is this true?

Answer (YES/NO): YES